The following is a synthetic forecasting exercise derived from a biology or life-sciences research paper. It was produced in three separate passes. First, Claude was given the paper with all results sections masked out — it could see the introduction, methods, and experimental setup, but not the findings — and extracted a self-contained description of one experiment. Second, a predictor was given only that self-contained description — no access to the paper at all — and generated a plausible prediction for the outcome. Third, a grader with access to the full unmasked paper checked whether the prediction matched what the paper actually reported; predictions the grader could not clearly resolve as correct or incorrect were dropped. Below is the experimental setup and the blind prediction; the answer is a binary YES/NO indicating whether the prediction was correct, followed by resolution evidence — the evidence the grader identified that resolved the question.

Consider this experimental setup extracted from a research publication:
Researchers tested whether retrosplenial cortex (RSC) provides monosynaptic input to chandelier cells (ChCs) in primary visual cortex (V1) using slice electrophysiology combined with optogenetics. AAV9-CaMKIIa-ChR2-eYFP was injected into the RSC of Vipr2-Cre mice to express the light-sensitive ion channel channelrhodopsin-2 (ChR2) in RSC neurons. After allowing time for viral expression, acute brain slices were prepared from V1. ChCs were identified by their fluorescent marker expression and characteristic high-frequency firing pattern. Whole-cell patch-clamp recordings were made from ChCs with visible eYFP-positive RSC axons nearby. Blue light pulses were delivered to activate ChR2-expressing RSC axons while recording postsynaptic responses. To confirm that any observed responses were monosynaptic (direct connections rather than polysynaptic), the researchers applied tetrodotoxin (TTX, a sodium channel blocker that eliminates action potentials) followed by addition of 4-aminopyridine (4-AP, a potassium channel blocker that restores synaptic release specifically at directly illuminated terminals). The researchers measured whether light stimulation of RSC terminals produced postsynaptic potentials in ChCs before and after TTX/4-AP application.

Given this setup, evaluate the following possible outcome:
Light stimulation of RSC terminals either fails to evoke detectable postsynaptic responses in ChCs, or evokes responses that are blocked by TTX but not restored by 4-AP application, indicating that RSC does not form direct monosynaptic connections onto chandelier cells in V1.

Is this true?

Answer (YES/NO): NO